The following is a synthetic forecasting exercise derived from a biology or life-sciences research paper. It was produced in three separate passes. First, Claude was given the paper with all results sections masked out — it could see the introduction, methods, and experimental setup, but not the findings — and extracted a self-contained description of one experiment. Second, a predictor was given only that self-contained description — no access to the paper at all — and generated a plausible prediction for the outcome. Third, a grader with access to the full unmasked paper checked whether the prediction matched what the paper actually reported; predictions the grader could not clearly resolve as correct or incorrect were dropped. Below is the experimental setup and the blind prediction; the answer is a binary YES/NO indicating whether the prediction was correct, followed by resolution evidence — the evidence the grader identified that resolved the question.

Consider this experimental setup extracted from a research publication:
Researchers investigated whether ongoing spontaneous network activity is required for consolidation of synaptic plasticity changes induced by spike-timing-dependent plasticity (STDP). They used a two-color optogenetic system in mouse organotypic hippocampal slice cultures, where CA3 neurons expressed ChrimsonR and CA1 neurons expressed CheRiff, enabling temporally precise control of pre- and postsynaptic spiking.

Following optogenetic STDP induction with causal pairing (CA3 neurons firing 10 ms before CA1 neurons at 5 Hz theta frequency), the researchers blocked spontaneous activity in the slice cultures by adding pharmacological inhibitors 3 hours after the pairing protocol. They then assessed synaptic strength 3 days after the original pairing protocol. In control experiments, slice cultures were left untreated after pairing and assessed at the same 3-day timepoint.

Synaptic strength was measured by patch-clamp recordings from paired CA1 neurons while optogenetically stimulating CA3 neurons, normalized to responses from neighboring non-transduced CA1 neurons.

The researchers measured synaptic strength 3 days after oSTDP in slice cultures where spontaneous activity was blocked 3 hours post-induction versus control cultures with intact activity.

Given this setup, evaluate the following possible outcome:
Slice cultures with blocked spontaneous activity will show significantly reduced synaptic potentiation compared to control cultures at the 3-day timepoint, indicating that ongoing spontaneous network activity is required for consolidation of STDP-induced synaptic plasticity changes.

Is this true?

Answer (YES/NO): YES